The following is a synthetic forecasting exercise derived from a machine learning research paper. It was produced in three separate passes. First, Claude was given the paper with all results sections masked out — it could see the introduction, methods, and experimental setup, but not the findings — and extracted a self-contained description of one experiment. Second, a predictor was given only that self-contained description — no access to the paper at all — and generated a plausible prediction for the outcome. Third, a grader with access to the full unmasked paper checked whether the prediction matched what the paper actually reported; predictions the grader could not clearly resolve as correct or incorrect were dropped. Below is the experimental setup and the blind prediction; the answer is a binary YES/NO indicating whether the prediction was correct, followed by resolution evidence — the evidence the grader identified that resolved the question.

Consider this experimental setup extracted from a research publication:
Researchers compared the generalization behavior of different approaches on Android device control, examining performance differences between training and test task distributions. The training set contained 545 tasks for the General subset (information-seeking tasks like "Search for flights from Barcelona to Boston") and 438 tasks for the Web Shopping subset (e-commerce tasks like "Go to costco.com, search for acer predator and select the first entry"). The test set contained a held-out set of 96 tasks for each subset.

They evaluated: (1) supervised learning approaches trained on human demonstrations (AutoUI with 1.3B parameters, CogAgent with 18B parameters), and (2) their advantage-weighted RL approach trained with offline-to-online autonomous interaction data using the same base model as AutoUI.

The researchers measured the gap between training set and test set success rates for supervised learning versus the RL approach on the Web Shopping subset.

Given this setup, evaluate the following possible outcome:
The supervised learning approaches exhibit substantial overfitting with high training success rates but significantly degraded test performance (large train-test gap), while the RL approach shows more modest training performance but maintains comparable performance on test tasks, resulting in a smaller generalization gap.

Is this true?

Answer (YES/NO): NO